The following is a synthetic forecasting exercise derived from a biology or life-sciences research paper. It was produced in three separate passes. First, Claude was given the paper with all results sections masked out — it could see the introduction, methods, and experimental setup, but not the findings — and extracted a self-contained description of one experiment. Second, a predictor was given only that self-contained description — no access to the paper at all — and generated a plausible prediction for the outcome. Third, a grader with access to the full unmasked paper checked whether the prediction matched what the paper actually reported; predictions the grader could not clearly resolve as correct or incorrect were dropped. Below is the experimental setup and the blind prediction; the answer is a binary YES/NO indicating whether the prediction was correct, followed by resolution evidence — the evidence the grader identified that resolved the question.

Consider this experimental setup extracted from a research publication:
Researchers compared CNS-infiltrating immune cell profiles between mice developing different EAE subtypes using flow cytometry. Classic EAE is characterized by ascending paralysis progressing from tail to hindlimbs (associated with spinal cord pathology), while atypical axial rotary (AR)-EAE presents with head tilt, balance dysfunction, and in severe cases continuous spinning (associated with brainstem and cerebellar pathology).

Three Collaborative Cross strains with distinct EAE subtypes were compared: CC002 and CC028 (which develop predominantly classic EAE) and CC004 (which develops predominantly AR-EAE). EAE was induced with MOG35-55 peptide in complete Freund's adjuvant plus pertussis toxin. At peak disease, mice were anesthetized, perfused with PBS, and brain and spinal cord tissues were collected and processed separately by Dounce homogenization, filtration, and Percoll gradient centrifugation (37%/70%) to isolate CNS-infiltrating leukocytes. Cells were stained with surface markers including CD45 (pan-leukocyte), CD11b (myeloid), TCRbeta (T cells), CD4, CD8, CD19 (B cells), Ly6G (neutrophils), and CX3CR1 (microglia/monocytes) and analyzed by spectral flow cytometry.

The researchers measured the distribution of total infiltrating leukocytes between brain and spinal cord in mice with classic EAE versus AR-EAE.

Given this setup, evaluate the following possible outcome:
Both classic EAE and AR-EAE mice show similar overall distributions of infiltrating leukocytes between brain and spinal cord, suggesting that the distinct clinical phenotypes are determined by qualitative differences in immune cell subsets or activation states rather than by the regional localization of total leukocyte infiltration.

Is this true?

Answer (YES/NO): NO